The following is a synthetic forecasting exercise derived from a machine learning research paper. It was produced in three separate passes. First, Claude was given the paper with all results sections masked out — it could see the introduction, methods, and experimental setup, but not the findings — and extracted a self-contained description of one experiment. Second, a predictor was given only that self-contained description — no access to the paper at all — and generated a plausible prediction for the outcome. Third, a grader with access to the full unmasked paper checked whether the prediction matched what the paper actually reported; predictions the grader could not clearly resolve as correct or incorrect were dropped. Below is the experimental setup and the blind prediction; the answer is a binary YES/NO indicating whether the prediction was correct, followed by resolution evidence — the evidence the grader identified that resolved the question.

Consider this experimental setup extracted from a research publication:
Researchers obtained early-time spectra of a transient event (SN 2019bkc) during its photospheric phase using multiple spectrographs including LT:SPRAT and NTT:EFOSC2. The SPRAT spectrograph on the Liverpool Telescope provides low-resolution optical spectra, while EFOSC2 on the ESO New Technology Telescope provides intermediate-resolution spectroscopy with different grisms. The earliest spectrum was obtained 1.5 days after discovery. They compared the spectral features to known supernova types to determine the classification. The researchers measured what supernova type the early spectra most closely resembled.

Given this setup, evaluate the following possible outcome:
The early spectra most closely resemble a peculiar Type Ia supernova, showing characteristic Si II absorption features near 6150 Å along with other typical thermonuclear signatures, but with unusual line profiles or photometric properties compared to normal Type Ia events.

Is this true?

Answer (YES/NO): NO